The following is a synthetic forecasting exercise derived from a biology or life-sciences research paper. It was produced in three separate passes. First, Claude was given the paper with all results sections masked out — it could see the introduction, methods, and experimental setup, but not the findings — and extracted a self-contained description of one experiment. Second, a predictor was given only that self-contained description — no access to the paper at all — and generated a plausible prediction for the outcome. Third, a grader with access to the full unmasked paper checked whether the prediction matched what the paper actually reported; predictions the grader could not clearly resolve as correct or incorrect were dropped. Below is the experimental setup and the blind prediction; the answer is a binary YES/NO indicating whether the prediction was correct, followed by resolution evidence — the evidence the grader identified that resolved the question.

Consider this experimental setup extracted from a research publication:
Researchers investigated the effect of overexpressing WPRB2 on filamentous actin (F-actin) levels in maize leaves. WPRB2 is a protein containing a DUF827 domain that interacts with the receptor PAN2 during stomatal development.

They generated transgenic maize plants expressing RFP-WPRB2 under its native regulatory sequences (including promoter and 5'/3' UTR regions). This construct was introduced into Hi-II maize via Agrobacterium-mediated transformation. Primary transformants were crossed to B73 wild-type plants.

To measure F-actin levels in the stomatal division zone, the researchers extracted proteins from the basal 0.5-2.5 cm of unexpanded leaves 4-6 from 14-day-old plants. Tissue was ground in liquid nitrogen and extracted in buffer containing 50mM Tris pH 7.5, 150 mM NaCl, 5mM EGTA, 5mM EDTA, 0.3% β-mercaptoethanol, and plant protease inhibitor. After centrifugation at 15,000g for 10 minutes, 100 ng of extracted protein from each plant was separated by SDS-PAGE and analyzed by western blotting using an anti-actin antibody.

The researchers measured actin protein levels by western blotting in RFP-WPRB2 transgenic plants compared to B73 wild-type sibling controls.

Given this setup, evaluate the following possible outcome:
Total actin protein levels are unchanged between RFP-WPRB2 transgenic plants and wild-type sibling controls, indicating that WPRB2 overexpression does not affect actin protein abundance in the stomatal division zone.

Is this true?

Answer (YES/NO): YES